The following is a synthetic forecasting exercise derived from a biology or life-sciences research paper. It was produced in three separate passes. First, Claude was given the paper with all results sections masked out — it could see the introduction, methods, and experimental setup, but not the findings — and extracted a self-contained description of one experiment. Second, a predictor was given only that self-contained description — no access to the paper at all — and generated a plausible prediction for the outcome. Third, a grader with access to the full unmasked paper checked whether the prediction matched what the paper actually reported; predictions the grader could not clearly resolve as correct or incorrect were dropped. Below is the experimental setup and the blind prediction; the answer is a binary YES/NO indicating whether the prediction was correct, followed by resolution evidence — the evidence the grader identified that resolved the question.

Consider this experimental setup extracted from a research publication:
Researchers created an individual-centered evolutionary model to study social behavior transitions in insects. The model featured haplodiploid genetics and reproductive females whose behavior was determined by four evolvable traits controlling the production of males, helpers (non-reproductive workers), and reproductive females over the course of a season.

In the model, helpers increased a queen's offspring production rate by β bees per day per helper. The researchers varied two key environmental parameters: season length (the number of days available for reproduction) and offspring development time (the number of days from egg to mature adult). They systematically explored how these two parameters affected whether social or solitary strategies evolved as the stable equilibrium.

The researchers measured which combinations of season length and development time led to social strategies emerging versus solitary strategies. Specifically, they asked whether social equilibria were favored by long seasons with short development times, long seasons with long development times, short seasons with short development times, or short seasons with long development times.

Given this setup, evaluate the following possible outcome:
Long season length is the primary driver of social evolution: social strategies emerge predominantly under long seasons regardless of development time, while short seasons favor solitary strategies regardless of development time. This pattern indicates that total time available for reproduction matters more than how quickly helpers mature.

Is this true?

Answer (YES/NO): NO